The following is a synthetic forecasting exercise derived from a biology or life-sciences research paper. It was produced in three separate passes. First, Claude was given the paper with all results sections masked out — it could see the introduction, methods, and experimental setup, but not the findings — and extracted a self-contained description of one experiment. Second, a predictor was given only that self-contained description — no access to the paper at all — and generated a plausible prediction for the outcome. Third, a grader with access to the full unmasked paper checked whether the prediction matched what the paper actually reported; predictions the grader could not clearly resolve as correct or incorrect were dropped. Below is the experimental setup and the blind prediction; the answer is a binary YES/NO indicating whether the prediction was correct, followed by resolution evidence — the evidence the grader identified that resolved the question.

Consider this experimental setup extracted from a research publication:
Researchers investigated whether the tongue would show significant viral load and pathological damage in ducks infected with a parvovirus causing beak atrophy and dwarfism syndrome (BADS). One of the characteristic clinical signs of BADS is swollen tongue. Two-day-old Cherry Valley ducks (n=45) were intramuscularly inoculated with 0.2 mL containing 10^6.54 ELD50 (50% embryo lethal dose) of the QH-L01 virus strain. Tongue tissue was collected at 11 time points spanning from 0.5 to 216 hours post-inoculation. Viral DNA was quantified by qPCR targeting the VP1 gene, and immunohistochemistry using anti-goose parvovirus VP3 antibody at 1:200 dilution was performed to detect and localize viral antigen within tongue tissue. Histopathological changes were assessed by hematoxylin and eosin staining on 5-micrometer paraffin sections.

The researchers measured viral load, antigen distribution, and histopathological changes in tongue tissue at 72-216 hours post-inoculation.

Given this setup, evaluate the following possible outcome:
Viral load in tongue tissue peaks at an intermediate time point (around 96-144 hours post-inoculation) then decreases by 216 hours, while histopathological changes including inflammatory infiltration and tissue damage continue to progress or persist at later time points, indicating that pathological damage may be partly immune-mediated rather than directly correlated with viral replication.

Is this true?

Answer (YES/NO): NO